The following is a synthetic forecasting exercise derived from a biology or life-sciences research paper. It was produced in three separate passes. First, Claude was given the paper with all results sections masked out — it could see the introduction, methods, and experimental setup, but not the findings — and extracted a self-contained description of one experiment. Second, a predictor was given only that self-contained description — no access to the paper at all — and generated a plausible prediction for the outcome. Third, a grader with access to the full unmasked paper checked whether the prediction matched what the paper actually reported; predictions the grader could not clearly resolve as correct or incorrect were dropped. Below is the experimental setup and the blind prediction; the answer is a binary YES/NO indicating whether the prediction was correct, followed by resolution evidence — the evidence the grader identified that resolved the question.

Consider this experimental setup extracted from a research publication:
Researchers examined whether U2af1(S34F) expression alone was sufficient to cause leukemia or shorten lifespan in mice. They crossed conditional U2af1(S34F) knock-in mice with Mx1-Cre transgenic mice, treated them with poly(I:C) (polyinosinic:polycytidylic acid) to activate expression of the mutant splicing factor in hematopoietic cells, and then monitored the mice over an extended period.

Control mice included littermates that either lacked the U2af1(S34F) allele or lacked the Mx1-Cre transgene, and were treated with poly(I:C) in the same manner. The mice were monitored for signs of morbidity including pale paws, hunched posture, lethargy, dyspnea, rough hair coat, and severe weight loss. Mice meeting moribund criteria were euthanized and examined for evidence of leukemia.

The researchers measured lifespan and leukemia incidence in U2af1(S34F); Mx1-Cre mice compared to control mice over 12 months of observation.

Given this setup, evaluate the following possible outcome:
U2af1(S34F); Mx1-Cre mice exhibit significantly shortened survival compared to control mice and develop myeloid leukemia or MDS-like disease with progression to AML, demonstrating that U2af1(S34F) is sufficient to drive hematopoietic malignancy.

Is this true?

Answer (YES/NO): NO